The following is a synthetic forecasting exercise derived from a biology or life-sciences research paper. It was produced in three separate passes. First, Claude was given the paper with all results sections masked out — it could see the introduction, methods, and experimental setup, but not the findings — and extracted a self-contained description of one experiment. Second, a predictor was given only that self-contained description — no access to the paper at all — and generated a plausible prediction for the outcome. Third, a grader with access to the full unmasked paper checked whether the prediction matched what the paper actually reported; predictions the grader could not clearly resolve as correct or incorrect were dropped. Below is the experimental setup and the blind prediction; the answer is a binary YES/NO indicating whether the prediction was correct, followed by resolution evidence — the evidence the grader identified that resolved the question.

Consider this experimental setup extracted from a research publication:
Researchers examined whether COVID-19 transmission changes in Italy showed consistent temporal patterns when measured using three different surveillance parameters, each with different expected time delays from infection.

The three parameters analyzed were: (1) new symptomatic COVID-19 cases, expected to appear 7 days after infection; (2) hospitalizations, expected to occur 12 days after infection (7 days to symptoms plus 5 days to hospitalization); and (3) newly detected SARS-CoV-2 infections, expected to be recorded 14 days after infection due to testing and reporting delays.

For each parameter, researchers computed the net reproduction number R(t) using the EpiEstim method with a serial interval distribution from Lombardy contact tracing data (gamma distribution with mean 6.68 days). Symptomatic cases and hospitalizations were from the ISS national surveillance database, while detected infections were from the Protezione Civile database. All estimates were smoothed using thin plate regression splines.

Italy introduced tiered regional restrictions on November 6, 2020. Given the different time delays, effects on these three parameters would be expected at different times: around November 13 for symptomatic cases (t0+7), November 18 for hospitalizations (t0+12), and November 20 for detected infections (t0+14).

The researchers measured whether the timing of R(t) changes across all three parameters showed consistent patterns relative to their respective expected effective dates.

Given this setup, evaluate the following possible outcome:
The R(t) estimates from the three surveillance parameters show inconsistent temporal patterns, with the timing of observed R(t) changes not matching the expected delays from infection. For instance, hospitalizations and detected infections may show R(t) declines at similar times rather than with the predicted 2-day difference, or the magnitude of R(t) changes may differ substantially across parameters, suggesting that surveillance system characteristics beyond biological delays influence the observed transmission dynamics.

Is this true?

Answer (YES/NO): NO